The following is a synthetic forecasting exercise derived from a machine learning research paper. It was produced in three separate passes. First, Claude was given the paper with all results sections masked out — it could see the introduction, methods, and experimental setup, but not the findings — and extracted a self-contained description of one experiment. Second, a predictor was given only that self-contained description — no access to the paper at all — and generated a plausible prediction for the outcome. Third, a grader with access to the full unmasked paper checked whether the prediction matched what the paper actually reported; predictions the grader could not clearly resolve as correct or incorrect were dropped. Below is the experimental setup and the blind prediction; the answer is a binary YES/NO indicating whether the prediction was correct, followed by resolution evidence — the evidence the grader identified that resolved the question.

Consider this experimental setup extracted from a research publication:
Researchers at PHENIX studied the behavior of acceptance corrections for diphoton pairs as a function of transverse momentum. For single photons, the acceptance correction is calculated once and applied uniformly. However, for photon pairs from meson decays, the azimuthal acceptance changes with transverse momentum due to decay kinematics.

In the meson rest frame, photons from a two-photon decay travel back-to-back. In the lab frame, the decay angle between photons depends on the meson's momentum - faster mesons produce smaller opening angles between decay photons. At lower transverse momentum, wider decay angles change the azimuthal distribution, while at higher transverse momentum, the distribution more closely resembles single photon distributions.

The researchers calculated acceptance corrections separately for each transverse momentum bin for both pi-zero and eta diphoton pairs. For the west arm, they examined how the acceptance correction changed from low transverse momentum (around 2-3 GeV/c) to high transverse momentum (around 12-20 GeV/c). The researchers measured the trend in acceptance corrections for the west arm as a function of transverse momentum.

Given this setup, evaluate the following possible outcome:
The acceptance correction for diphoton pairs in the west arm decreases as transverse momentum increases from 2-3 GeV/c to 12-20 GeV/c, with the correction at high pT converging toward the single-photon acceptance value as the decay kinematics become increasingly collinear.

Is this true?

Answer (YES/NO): YES